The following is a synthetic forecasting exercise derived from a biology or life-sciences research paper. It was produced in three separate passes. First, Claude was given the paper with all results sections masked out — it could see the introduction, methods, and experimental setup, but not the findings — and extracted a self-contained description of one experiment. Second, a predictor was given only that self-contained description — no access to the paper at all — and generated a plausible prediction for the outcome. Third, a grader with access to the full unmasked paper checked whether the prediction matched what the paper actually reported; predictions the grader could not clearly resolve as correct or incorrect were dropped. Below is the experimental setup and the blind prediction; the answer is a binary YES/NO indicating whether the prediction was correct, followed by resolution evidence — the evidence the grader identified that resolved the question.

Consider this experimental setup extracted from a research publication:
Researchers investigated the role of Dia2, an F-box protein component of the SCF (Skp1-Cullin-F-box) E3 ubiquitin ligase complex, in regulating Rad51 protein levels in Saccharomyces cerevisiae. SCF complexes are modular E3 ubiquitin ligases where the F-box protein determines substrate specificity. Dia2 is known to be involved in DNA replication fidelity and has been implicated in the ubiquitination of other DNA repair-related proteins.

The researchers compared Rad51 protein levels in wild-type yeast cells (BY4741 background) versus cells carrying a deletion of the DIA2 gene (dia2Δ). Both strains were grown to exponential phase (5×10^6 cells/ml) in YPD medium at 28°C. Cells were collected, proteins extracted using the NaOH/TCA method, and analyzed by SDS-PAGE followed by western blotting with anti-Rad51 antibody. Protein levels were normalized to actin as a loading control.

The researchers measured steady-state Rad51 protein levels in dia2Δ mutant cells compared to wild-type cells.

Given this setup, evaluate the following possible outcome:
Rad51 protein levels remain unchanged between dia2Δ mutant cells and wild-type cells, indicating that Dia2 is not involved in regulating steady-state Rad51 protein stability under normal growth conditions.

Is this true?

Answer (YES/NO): NO